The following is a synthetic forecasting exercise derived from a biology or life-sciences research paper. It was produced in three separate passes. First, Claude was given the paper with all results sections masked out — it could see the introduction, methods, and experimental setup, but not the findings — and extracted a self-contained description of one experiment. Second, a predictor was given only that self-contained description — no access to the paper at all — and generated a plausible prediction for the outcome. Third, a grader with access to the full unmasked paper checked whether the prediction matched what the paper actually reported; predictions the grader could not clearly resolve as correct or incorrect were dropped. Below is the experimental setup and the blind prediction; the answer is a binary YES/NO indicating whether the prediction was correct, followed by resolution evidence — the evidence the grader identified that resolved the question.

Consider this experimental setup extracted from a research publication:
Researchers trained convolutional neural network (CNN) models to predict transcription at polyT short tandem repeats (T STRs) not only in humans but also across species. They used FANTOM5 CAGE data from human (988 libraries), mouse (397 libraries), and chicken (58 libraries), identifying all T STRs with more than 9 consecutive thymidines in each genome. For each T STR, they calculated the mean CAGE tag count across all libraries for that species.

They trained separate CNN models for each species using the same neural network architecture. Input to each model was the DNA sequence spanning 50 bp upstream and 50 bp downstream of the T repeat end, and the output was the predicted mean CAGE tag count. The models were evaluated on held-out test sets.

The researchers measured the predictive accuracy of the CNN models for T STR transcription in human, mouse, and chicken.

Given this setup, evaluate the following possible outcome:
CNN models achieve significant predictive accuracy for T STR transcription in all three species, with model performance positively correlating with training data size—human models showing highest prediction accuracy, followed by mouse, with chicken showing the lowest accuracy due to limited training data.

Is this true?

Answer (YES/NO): YES